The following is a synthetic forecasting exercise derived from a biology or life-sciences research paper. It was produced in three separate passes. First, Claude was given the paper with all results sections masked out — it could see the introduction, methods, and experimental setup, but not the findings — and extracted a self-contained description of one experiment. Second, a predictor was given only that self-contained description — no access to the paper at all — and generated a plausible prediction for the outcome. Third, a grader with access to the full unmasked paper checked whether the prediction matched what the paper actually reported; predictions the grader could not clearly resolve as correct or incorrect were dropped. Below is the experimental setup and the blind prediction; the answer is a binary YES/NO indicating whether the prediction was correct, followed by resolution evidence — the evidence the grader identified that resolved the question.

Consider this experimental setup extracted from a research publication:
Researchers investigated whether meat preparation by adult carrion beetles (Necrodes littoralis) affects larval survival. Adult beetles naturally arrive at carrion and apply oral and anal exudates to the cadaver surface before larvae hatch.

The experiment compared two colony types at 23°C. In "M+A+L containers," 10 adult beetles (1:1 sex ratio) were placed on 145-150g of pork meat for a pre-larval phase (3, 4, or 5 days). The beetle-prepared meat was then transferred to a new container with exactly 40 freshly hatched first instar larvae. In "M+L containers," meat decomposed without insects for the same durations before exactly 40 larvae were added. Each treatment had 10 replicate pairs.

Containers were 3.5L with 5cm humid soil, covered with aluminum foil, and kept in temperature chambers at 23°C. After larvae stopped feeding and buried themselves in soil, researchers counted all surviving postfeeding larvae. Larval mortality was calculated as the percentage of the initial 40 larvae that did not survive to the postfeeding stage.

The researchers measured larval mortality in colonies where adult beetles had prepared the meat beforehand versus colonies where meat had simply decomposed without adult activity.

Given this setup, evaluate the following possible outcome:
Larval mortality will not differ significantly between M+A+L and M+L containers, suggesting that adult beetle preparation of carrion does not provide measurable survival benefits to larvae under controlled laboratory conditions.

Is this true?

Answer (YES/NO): NO